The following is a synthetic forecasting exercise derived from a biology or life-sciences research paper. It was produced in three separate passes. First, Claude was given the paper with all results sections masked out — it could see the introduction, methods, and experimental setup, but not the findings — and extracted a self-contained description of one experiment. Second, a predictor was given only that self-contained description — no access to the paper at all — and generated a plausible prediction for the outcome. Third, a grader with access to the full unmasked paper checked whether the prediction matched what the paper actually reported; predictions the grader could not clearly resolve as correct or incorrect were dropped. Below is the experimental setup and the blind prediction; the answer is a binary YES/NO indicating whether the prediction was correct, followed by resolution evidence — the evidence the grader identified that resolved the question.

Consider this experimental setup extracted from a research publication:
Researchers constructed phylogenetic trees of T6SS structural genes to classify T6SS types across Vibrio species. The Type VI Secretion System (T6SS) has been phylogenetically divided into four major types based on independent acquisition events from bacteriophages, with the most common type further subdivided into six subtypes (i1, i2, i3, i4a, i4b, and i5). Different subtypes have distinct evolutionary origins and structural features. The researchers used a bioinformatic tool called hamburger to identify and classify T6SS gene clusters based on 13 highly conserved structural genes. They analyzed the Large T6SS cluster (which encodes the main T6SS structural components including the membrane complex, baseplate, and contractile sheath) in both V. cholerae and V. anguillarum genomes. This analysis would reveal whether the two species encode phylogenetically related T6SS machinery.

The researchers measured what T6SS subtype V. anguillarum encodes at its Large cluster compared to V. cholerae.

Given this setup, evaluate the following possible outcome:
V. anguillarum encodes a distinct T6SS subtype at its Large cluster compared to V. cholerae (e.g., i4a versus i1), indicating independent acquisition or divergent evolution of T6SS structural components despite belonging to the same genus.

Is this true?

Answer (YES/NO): NO